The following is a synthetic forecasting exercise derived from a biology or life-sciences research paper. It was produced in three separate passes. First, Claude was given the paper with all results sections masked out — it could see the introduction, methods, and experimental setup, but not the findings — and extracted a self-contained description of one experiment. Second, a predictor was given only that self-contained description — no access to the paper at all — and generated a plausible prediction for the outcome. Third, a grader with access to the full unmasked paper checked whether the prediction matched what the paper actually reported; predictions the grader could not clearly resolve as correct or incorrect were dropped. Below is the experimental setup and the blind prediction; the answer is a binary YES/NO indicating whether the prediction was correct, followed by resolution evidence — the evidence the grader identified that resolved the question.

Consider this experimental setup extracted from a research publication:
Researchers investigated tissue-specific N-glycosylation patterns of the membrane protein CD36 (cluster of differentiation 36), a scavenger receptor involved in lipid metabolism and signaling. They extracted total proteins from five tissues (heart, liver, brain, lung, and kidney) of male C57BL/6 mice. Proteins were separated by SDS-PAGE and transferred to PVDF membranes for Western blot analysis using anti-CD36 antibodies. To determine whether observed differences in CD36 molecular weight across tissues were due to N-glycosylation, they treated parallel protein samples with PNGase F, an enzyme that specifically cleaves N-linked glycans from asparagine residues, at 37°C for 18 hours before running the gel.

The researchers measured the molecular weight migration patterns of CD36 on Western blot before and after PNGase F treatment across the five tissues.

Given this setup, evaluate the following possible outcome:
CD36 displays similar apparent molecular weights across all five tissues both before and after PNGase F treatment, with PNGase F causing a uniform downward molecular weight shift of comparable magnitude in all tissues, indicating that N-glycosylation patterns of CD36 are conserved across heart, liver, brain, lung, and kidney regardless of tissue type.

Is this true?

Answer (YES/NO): NO